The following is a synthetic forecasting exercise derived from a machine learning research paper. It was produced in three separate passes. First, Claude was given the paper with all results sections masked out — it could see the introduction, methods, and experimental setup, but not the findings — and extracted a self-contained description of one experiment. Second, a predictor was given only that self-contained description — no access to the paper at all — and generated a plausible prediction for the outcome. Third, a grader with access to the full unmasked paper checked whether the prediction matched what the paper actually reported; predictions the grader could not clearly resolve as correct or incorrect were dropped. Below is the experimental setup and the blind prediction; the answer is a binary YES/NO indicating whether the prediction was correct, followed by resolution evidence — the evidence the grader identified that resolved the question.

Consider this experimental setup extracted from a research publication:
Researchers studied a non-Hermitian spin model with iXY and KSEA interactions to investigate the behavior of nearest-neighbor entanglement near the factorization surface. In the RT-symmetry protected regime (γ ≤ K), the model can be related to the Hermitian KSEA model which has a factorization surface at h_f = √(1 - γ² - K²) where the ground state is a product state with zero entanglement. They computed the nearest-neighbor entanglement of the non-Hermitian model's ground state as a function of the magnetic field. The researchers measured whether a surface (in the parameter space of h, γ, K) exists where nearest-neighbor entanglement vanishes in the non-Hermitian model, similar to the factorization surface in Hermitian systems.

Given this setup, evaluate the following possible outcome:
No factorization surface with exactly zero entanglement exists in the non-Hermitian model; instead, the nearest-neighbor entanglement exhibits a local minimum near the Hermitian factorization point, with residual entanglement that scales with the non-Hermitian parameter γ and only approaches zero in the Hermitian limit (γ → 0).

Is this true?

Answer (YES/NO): NO